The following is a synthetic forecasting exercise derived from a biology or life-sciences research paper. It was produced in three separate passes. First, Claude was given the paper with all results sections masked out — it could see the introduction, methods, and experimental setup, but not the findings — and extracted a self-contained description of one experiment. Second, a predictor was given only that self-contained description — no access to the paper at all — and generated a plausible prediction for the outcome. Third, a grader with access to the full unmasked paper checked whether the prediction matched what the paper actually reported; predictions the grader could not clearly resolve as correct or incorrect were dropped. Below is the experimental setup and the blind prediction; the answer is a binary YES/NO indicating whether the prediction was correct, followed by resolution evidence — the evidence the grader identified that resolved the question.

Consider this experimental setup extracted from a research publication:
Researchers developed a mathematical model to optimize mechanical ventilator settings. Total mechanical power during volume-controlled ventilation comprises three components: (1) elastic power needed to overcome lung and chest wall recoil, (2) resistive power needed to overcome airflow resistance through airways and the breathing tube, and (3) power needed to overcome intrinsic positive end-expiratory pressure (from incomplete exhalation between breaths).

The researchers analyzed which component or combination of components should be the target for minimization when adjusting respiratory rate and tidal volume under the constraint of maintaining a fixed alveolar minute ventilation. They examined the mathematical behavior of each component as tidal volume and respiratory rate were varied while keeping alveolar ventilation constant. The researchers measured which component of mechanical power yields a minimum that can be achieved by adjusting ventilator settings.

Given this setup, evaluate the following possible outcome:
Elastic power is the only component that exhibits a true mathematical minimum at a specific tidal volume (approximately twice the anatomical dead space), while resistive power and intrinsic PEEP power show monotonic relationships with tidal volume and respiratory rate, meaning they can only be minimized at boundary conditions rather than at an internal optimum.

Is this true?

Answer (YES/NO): YES